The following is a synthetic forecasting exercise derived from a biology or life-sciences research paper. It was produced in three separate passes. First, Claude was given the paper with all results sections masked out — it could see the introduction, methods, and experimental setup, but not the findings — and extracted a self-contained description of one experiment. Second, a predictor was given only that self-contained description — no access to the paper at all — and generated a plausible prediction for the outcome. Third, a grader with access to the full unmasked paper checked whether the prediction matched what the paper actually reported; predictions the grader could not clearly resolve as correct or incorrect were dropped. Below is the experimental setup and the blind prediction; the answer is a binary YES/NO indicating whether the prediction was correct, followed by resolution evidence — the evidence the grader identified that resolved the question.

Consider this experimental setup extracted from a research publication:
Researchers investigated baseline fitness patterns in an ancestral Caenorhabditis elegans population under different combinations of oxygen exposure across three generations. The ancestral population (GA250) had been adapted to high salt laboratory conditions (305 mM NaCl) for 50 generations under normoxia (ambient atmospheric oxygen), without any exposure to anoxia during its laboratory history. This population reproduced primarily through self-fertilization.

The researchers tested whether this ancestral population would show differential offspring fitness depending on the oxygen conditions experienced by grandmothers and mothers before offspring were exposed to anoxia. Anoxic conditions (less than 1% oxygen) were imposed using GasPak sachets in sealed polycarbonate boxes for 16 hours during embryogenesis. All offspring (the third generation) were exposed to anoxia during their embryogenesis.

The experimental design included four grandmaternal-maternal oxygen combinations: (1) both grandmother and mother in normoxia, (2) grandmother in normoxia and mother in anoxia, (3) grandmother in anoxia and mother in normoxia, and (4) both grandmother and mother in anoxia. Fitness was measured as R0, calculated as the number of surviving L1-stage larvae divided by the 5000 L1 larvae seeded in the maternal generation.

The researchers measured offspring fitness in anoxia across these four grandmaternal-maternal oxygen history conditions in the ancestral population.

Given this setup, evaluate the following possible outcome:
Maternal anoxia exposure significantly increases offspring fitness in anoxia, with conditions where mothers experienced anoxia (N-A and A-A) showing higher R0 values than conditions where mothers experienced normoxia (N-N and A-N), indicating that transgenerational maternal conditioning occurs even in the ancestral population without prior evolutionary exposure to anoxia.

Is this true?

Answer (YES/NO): NO